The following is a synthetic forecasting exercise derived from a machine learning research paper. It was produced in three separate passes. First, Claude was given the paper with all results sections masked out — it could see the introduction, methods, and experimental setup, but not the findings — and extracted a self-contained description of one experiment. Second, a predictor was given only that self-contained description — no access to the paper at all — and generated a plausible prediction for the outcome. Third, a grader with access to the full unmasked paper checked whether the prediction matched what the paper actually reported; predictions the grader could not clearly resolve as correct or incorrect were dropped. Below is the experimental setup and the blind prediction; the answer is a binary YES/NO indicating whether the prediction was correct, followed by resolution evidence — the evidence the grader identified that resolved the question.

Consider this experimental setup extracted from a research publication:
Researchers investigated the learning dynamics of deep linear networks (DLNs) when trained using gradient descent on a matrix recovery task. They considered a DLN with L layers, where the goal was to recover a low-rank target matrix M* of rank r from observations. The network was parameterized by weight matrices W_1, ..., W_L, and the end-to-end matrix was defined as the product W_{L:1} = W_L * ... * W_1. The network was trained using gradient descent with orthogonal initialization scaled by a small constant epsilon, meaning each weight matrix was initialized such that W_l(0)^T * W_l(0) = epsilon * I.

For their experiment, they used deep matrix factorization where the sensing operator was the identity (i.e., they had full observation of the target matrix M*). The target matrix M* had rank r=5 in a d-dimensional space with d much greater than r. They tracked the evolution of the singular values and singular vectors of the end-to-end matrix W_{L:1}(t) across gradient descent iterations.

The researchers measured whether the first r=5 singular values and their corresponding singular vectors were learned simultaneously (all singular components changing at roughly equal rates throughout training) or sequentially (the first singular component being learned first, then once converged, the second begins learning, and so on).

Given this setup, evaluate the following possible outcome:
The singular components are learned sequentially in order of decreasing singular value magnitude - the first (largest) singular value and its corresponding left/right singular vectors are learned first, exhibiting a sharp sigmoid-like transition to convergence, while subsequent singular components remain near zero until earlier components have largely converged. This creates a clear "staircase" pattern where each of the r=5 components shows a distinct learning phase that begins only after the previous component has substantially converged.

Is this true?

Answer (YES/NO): YES